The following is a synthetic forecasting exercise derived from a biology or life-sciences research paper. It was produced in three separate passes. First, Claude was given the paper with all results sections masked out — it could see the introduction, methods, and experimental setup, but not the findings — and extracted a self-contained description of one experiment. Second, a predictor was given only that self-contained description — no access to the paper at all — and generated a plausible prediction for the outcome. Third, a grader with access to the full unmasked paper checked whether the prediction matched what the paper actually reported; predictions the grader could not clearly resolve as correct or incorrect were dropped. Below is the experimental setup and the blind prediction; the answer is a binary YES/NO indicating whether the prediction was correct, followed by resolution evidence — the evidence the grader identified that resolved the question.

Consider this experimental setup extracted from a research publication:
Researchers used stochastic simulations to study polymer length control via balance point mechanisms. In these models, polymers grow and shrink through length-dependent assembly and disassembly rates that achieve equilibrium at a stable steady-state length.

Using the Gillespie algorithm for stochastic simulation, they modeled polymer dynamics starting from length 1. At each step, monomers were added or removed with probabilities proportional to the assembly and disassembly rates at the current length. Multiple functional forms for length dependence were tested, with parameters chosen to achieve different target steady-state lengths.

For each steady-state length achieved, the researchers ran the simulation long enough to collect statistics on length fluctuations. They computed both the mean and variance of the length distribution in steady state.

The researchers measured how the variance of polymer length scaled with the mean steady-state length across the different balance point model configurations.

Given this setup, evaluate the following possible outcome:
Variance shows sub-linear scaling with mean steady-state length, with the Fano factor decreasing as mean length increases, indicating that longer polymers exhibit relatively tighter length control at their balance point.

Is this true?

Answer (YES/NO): NO